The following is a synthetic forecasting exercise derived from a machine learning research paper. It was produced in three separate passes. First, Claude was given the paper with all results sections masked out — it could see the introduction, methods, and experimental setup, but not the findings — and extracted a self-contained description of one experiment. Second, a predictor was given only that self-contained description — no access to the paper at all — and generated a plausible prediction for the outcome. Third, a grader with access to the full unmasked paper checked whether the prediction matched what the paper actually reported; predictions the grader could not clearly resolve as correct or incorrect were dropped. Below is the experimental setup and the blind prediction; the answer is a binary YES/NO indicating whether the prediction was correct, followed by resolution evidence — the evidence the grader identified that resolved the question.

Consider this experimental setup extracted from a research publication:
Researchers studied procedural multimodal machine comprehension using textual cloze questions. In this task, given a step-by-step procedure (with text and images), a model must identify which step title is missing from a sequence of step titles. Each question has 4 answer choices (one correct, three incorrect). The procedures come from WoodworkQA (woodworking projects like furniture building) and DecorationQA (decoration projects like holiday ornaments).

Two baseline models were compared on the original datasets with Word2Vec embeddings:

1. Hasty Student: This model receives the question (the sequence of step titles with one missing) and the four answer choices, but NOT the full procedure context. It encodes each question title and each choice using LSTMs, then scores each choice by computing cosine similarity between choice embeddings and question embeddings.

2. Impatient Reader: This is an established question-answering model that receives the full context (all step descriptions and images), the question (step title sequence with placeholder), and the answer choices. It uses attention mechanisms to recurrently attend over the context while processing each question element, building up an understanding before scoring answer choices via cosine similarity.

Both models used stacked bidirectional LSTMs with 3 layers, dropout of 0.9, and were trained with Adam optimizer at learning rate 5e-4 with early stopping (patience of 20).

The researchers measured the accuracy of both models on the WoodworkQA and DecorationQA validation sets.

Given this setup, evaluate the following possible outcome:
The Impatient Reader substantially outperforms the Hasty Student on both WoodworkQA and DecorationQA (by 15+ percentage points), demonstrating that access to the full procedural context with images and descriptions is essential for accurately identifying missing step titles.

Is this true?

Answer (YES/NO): NO